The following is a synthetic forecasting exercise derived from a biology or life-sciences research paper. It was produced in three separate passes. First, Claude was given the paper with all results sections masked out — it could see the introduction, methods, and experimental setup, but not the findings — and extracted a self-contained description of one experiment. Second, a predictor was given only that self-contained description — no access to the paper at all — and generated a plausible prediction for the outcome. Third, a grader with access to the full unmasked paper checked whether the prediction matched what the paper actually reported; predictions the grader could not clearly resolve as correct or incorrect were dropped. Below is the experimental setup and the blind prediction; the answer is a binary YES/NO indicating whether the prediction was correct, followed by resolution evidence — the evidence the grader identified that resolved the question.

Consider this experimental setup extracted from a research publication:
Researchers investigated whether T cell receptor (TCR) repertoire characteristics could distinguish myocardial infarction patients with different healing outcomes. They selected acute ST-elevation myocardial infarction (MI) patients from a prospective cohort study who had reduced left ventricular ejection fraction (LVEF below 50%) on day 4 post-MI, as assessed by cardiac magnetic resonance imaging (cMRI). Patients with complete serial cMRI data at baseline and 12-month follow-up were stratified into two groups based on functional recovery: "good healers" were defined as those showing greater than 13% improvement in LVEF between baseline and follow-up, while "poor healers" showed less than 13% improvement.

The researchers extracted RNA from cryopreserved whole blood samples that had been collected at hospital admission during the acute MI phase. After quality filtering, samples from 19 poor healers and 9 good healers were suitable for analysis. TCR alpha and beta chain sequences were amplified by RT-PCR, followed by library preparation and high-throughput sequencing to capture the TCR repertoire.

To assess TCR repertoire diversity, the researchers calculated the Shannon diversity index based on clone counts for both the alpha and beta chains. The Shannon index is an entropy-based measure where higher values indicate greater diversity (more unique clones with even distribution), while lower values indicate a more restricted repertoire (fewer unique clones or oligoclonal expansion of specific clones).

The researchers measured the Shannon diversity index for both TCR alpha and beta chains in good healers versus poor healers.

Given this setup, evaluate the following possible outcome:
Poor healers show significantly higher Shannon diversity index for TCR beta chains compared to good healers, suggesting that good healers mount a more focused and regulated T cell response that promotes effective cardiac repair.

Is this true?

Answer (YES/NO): NO